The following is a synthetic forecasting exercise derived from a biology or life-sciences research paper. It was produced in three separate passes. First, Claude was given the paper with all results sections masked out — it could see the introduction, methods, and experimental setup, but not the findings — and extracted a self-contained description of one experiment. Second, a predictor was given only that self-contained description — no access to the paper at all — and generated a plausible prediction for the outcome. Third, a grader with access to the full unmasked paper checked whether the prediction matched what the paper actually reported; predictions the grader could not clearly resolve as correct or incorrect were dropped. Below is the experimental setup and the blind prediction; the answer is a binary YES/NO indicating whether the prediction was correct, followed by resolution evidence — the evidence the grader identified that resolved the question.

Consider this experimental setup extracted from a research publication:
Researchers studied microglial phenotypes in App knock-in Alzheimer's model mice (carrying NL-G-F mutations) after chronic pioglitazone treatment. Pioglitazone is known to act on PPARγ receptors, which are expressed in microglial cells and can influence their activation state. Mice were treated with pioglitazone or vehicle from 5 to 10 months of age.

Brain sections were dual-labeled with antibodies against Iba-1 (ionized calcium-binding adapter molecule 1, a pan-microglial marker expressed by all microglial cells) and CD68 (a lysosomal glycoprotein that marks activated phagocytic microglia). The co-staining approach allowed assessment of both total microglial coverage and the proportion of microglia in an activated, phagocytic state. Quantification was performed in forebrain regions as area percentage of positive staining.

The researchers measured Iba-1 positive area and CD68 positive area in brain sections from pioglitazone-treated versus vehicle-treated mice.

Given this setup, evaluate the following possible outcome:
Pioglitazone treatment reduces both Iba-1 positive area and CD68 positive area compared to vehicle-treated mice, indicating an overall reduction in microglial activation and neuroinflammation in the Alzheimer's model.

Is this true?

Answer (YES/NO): YES